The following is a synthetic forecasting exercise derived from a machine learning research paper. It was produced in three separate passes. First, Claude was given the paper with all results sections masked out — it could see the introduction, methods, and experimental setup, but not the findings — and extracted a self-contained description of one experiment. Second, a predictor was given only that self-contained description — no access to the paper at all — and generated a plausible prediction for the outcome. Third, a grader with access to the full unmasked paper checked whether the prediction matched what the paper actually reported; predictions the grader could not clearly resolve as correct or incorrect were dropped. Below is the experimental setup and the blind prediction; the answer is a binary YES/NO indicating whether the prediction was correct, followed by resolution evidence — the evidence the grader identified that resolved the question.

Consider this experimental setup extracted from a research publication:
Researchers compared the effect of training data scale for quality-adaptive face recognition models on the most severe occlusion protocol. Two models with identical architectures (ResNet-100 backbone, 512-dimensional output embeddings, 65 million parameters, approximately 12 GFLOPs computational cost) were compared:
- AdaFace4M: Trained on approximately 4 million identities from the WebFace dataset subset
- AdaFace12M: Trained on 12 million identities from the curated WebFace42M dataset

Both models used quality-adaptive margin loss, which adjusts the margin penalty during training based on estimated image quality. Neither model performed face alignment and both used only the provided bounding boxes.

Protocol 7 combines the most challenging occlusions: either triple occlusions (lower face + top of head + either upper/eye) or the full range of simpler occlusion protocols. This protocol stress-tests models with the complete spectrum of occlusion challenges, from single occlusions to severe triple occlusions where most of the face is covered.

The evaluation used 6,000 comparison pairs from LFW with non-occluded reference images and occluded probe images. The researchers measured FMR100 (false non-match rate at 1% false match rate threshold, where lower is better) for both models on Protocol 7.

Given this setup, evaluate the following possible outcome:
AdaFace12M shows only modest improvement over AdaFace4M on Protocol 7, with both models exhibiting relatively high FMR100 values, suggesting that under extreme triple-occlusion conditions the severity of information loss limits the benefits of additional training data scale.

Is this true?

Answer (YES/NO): YES